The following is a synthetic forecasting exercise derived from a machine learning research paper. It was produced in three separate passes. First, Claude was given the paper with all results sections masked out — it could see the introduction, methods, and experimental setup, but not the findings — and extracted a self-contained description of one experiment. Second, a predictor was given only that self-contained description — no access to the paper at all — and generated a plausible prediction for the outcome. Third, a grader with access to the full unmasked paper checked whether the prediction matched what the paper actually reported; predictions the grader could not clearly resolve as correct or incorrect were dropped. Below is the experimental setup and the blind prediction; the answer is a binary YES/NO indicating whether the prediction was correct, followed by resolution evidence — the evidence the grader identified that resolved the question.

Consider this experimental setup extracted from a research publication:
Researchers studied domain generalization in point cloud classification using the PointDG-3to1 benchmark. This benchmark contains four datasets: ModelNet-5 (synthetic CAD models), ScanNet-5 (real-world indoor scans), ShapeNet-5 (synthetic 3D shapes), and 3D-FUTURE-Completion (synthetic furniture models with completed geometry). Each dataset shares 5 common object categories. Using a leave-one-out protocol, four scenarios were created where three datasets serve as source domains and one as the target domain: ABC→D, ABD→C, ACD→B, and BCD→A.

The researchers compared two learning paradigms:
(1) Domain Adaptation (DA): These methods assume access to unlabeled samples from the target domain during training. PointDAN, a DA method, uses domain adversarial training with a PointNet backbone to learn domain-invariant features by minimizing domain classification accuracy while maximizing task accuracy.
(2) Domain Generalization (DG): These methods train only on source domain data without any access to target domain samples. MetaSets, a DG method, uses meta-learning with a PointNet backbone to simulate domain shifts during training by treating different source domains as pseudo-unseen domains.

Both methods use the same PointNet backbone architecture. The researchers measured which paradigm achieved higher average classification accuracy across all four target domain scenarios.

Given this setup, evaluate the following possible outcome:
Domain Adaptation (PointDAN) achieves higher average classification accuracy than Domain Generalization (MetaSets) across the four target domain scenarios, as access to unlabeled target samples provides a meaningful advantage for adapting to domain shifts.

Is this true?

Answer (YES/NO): NO